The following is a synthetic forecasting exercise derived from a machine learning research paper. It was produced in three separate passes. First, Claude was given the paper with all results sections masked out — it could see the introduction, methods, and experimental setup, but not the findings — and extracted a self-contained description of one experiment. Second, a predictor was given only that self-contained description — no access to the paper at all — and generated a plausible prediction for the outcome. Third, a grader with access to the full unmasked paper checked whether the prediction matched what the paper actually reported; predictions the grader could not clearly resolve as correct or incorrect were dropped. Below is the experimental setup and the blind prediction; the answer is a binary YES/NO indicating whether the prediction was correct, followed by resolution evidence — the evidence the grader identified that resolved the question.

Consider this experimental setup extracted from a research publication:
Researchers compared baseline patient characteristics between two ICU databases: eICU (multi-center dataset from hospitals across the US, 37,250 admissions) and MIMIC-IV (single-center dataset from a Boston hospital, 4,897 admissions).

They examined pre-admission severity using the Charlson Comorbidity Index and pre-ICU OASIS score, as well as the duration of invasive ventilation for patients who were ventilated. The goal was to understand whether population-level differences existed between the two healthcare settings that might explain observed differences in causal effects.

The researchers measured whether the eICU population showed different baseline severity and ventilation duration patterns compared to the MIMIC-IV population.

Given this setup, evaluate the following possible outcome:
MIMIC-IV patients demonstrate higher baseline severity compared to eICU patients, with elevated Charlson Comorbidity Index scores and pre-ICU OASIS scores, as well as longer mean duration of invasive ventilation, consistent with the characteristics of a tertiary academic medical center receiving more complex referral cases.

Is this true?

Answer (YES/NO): NO